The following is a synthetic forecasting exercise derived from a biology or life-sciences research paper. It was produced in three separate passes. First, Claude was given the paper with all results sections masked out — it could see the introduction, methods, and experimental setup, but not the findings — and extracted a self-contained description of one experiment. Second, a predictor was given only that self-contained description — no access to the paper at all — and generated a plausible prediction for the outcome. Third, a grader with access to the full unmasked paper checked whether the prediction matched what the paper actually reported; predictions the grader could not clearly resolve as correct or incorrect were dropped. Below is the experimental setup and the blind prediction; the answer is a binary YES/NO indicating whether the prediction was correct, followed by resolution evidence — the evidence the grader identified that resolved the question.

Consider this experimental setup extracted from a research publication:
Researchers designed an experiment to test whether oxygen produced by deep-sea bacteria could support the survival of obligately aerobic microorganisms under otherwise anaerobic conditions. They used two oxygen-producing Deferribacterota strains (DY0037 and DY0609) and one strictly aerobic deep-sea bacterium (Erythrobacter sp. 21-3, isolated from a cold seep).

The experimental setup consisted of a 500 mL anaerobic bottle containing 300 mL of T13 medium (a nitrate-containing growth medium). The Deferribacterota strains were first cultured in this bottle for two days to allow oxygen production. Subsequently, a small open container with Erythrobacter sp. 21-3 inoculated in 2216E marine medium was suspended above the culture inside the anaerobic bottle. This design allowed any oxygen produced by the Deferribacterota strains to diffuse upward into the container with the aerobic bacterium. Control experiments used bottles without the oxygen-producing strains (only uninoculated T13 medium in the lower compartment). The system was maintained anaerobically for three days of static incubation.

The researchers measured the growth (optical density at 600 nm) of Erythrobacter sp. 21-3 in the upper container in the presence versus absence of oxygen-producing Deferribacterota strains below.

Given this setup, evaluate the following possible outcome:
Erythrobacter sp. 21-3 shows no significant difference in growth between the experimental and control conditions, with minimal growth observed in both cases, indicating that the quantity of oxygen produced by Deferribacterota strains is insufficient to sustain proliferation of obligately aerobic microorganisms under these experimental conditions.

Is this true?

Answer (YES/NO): NO